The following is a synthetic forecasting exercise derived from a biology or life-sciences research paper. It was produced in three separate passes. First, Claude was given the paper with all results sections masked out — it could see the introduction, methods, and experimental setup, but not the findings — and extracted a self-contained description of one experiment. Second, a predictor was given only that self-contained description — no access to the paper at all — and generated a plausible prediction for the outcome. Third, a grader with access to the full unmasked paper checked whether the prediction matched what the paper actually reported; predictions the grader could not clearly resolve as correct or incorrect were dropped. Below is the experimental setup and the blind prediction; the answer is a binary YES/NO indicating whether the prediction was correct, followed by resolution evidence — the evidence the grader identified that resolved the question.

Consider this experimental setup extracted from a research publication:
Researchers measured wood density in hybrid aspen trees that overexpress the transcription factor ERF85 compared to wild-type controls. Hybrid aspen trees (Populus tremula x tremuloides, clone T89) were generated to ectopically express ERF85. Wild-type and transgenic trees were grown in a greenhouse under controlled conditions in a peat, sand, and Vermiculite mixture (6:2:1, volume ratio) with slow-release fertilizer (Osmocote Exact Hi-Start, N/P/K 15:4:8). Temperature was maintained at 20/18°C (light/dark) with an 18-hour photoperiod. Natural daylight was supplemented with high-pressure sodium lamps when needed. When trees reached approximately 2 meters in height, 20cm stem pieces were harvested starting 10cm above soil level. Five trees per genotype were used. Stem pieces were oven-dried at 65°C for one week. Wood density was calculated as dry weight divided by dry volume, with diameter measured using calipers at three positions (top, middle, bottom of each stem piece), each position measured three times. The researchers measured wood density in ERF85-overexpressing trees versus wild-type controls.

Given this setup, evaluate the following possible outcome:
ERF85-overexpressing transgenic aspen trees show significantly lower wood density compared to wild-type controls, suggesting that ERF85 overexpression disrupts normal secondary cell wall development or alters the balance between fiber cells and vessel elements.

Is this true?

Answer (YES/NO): YES